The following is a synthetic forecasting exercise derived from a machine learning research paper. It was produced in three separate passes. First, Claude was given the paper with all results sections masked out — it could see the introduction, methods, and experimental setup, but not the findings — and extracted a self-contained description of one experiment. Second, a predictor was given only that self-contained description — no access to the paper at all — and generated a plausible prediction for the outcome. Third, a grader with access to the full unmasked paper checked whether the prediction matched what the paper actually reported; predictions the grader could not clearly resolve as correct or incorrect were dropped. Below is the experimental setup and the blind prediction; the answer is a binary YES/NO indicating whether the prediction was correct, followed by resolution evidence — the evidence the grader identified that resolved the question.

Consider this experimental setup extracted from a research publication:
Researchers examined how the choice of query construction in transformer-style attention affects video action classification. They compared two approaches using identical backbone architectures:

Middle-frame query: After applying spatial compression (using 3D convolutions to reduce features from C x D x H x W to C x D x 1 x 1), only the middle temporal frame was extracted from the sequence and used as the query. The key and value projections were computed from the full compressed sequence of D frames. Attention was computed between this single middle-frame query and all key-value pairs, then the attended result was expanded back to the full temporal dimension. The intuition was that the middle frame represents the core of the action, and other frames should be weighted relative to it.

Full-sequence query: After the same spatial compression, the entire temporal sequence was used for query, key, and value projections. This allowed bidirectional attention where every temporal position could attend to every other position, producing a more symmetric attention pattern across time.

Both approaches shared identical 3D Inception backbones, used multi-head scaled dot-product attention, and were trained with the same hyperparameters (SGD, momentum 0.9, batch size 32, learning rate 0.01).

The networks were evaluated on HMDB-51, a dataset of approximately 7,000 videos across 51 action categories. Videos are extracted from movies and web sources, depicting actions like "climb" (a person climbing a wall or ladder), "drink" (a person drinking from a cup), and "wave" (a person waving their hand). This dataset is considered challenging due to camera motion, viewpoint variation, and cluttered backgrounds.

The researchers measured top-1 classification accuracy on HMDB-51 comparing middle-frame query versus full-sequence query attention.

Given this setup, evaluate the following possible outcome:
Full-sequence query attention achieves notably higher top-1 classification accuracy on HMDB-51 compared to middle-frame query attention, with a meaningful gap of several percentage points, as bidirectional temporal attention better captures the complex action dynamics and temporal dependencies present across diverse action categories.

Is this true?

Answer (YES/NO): NO